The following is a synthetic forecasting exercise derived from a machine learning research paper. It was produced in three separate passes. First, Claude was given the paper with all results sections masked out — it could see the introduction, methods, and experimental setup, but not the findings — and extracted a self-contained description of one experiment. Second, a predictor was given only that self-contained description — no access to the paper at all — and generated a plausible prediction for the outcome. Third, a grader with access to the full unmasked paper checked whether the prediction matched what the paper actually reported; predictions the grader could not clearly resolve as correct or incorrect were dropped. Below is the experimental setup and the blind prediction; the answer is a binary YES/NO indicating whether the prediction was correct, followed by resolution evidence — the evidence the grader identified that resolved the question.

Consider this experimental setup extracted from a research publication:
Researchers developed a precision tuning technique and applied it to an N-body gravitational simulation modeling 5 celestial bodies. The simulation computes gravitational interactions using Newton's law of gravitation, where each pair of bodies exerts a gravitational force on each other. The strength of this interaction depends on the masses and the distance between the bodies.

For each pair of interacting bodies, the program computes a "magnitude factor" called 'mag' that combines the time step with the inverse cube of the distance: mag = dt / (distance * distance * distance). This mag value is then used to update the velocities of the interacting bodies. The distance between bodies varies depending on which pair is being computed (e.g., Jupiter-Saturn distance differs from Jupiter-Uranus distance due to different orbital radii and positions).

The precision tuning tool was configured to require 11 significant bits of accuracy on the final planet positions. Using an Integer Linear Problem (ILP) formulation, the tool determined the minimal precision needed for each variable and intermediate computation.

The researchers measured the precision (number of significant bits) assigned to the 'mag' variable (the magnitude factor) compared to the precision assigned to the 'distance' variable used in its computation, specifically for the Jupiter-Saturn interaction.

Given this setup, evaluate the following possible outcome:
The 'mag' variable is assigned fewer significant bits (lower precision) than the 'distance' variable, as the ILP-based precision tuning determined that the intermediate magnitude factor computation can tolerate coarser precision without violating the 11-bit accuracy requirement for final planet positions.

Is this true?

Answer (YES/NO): NO